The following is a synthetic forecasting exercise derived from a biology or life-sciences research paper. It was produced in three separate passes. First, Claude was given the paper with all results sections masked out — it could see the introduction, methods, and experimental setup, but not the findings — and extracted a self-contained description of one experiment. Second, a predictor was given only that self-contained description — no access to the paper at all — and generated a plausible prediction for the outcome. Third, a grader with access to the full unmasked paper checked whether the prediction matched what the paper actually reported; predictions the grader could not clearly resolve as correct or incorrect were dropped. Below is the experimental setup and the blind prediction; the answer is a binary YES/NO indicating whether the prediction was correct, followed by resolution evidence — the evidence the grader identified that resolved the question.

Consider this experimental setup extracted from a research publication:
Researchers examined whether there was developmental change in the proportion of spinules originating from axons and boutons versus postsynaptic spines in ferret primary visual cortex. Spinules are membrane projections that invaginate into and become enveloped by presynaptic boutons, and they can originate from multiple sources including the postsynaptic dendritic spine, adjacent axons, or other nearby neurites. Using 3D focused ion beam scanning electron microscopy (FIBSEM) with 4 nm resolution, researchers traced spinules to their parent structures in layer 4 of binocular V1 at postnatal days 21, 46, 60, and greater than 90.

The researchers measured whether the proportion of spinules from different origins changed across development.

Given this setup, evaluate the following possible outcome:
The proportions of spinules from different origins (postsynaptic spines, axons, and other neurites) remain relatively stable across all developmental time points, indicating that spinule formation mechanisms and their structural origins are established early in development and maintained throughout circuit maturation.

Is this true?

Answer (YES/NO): NO